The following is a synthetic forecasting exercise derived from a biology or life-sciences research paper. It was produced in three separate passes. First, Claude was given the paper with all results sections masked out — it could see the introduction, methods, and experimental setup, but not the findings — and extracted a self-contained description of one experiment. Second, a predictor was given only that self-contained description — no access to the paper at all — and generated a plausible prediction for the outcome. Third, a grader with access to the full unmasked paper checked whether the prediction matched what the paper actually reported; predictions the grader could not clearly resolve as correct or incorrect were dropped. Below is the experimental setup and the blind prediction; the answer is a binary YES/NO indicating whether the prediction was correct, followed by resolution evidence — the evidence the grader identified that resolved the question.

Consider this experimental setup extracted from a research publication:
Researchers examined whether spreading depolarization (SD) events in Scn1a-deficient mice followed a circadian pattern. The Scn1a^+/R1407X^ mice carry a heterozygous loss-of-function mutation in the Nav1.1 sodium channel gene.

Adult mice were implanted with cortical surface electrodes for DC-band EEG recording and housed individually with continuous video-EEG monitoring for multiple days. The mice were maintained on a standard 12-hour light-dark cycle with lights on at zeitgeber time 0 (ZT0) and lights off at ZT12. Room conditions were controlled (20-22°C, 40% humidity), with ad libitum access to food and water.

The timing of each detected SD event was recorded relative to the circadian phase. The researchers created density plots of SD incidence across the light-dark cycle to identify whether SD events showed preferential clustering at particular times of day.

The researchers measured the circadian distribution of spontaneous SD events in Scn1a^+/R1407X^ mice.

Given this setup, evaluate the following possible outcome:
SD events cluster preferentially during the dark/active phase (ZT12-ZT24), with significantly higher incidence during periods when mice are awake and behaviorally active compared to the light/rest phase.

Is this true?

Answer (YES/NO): NO